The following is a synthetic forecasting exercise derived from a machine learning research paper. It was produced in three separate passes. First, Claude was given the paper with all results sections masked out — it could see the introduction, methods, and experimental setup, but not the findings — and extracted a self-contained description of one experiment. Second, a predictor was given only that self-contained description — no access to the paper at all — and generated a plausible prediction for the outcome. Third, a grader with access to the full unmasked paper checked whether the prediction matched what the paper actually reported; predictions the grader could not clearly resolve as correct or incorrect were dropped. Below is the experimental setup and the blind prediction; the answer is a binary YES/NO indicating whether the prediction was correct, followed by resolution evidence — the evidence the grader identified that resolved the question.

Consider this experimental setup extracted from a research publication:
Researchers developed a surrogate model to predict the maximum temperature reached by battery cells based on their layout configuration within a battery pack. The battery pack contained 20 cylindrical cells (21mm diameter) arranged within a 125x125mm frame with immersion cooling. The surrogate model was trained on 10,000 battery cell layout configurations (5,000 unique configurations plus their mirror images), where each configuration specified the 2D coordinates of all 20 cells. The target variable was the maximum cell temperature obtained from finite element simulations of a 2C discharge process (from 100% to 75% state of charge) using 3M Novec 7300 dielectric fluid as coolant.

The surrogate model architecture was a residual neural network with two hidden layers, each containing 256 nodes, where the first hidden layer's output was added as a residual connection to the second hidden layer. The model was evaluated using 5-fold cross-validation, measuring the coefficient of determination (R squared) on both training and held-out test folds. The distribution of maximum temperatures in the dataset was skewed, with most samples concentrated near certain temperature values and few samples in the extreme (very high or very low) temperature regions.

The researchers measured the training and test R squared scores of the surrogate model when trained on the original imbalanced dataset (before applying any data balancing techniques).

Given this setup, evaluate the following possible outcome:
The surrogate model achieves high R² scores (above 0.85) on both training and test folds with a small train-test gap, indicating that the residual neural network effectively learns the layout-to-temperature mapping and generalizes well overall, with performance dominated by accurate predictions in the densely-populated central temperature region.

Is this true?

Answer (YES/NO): NO